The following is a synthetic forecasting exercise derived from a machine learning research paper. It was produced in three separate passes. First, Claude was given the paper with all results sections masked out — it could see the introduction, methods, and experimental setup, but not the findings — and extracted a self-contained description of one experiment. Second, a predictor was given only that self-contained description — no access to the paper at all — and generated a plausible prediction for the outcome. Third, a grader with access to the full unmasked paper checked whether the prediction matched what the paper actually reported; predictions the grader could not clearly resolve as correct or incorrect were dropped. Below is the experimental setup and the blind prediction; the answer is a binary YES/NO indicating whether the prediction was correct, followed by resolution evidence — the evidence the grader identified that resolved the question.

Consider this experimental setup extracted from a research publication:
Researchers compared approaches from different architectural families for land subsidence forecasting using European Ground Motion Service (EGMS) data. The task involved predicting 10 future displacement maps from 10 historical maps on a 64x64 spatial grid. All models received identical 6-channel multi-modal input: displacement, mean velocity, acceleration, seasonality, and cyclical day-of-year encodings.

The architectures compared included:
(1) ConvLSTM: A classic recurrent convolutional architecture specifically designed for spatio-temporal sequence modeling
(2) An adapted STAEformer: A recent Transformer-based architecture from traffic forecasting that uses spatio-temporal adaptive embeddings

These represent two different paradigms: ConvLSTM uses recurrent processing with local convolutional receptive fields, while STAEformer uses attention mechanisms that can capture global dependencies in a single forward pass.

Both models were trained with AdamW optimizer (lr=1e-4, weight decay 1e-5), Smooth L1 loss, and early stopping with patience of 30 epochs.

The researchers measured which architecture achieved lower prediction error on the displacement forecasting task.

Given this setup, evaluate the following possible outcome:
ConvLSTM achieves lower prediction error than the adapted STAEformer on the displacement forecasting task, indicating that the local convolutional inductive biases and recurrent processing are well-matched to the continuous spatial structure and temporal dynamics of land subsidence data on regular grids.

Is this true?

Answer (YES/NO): YES